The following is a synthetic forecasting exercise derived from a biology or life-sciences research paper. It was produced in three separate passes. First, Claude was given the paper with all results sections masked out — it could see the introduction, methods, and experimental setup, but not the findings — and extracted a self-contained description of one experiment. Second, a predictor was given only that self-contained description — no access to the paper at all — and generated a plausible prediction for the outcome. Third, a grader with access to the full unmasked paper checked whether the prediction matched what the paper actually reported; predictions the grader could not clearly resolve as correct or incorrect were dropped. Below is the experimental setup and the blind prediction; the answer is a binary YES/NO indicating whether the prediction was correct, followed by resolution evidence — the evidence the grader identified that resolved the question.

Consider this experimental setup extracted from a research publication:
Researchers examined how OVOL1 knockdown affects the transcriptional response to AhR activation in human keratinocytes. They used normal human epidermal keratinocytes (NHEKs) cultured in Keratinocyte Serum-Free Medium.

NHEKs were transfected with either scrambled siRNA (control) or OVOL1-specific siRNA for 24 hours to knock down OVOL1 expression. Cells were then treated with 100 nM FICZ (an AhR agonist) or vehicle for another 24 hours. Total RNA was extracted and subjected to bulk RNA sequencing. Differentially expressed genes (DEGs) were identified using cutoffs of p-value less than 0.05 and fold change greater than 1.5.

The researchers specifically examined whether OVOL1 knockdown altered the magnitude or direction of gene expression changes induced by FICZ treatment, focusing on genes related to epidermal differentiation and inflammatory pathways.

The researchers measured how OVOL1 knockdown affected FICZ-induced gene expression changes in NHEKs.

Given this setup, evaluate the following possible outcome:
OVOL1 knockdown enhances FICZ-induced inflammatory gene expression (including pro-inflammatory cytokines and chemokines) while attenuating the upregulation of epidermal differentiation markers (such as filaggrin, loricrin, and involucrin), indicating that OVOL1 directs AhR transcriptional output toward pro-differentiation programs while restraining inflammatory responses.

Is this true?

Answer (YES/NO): NO